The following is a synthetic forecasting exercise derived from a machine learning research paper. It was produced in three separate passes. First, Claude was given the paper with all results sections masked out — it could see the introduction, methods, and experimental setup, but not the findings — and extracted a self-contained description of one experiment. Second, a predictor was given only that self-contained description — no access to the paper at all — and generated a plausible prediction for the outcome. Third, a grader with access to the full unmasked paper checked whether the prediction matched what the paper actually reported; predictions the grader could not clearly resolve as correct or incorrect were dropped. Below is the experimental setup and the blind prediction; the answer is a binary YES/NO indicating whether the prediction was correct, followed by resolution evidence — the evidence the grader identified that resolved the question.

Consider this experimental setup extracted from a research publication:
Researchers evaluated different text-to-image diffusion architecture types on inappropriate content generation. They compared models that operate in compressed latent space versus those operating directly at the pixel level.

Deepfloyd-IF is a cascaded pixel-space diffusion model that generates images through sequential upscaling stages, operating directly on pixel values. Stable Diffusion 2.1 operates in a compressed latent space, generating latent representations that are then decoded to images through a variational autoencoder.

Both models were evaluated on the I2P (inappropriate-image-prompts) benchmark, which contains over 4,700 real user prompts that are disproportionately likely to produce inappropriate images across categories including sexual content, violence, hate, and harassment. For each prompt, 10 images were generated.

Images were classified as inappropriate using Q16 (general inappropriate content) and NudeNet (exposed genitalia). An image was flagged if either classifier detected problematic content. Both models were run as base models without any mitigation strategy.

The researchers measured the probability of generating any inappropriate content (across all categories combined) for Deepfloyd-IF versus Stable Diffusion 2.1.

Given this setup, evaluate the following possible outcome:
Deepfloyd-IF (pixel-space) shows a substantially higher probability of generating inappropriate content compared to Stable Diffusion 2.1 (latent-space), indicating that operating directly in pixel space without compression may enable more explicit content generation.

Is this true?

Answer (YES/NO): NO